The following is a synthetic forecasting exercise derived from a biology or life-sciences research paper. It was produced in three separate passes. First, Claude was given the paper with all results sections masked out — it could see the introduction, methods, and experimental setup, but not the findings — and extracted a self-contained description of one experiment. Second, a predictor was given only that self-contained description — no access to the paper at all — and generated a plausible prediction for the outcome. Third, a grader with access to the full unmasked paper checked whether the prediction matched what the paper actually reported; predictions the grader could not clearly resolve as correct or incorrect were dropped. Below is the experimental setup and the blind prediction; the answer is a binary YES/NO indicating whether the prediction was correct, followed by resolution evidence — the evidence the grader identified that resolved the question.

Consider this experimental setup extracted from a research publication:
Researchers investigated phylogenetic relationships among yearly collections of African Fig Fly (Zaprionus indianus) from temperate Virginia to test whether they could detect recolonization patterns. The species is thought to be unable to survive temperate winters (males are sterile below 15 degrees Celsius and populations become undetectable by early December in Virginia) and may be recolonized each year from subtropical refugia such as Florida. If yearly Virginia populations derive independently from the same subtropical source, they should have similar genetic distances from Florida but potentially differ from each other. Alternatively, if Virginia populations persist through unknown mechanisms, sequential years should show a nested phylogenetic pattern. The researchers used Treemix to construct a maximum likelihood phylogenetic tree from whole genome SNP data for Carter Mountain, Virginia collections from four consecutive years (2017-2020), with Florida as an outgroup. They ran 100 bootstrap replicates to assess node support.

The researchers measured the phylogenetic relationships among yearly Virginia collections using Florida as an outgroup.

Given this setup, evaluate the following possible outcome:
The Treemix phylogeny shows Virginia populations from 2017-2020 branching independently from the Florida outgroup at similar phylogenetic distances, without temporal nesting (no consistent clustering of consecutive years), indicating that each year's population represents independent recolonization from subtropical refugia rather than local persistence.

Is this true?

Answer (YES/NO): NO